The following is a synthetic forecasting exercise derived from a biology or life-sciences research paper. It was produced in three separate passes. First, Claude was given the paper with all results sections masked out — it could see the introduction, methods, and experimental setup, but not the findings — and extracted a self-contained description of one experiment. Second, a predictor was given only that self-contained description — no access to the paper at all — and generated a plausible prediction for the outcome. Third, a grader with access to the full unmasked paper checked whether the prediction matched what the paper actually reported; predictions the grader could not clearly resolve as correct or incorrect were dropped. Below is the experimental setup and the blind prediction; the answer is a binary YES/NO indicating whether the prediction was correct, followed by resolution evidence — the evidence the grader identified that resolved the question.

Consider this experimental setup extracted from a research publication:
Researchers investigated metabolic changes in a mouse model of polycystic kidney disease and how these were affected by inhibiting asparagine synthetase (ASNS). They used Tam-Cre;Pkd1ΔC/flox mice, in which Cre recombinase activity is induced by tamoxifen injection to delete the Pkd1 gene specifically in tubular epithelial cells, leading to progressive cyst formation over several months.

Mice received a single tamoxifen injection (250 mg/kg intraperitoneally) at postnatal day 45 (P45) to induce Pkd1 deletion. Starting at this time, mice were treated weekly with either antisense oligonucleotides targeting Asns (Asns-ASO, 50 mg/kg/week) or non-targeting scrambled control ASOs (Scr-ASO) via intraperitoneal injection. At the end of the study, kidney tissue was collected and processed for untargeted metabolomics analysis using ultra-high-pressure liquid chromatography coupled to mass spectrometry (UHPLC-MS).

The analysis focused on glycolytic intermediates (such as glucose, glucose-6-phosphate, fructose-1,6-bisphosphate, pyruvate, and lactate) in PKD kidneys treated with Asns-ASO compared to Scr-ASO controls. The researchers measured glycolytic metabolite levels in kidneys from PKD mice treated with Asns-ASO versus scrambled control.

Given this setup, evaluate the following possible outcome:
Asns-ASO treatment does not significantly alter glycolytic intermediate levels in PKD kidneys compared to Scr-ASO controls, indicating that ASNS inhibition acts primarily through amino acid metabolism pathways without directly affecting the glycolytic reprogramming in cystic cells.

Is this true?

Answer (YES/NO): NO